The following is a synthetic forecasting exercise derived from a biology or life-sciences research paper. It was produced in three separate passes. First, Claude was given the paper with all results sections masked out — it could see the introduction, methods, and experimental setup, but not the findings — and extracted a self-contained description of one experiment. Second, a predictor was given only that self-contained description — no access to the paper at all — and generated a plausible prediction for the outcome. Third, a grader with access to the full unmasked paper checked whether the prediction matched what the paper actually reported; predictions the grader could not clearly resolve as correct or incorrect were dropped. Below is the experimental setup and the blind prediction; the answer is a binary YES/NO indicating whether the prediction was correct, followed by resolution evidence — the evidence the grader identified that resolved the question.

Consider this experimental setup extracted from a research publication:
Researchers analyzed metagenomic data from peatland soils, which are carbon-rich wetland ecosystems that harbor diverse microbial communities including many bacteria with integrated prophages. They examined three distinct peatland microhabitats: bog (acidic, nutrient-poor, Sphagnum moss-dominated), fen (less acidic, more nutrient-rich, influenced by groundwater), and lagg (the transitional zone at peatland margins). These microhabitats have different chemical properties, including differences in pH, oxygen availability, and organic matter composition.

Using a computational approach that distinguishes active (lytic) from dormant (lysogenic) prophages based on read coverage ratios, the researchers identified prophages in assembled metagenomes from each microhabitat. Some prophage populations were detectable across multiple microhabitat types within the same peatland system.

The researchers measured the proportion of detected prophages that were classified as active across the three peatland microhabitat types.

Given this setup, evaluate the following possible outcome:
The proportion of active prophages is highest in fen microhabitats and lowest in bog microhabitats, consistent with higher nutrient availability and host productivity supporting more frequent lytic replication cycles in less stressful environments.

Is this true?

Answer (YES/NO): NO